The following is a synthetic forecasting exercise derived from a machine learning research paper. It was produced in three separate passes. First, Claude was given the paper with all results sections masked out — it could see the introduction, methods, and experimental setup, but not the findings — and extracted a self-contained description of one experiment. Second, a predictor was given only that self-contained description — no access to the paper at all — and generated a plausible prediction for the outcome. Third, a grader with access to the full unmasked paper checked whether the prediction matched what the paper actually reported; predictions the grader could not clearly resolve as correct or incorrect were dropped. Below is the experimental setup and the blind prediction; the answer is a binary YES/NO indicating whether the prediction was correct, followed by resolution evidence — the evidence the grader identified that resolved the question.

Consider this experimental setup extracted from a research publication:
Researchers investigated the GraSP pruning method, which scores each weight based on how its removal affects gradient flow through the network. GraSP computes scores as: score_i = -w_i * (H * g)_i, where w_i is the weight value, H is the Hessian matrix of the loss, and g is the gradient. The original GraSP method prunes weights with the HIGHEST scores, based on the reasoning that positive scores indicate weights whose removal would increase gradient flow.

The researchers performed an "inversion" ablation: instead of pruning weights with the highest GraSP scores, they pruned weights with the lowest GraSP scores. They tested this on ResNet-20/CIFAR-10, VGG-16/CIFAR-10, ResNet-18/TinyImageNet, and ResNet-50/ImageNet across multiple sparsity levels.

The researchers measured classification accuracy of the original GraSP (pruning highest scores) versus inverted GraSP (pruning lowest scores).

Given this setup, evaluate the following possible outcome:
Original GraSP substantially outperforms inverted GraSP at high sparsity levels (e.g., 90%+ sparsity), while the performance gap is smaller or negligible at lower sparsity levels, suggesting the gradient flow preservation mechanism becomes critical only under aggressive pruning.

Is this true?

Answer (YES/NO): NO